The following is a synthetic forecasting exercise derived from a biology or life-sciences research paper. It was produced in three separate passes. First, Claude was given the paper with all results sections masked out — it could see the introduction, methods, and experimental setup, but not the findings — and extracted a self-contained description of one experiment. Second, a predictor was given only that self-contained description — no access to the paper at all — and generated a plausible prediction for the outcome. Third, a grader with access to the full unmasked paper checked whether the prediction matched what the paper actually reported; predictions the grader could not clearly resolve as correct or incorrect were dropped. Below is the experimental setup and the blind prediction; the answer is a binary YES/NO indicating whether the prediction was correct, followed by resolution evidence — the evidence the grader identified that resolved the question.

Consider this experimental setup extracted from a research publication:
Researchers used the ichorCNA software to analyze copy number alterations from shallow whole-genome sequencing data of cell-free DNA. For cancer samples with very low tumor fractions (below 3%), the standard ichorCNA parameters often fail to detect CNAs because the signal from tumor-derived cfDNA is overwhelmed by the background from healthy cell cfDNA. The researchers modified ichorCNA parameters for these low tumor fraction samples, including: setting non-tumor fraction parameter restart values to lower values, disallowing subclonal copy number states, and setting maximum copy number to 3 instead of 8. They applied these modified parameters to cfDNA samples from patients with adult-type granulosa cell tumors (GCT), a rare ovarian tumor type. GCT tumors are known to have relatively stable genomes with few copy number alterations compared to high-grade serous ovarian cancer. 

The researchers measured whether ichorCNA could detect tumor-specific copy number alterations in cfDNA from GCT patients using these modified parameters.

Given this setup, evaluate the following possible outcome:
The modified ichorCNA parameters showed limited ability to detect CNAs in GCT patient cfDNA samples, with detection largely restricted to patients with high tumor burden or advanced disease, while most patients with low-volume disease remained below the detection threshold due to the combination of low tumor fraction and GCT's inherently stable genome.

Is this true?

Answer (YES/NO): NO